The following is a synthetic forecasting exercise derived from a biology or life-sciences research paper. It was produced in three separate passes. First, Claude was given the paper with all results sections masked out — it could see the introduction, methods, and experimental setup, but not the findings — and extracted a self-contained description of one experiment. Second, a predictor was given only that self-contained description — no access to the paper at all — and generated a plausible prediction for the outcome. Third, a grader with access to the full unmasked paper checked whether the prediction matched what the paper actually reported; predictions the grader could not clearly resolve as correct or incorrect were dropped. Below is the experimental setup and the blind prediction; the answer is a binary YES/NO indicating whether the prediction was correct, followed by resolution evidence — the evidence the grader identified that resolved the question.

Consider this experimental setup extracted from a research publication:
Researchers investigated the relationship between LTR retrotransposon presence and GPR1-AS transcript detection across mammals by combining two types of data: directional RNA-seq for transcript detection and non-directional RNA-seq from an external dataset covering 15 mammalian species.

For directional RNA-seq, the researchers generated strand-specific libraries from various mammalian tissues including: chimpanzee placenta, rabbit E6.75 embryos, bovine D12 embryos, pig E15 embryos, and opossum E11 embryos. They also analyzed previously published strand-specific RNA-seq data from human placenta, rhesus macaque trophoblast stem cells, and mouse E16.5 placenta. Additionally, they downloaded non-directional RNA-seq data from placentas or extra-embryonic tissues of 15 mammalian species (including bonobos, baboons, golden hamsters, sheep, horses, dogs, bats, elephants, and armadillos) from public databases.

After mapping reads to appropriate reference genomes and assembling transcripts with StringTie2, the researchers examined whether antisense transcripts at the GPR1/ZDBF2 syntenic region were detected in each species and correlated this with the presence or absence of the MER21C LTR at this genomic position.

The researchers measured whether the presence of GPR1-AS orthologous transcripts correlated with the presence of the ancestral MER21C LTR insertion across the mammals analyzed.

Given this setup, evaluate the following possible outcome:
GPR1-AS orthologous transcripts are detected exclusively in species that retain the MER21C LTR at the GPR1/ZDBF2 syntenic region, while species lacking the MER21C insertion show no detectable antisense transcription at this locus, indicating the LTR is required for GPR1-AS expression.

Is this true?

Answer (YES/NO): NO